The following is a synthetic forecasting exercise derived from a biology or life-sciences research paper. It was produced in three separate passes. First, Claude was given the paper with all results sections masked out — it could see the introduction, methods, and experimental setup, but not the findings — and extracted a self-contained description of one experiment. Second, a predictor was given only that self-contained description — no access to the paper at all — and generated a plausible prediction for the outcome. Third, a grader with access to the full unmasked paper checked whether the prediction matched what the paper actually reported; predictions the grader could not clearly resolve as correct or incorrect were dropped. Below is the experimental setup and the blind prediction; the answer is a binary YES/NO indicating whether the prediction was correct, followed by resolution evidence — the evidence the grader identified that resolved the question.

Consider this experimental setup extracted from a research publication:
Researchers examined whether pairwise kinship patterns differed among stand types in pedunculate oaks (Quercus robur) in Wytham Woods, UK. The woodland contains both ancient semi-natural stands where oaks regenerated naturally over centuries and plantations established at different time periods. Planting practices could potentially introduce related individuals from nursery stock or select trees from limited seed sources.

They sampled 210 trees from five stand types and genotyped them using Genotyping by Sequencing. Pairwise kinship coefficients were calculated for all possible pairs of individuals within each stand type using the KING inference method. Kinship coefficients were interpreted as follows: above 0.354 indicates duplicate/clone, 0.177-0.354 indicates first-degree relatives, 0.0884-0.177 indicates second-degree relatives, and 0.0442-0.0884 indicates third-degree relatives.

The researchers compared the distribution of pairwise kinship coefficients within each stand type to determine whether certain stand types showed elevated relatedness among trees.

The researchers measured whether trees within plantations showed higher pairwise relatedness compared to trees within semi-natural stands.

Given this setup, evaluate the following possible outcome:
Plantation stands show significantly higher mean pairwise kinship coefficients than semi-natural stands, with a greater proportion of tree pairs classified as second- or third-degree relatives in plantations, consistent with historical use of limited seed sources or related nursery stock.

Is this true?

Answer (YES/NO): NO